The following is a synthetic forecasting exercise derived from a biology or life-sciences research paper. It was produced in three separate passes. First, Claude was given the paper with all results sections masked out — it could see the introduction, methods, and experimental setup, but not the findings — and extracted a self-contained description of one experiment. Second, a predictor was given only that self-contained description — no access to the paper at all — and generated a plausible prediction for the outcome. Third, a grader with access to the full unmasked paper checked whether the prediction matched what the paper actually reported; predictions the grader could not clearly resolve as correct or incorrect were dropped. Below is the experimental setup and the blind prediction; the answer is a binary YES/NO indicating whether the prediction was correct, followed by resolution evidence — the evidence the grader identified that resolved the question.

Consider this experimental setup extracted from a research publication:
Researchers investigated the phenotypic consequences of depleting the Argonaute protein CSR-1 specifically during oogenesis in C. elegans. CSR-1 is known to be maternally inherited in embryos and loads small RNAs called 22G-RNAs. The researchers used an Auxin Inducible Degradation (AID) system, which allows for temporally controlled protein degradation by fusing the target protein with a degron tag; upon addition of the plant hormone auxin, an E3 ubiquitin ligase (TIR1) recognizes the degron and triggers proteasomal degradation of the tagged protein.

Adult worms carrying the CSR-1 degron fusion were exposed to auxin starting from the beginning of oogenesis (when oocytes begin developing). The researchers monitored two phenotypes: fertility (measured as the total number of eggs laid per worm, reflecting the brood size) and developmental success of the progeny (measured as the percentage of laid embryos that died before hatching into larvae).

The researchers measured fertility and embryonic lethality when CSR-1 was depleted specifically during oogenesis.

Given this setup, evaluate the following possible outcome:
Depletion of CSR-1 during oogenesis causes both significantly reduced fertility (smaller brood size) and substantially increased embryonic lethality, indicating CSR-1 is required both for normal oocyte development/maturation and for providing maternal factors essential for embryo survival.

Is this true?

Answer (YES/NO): NO